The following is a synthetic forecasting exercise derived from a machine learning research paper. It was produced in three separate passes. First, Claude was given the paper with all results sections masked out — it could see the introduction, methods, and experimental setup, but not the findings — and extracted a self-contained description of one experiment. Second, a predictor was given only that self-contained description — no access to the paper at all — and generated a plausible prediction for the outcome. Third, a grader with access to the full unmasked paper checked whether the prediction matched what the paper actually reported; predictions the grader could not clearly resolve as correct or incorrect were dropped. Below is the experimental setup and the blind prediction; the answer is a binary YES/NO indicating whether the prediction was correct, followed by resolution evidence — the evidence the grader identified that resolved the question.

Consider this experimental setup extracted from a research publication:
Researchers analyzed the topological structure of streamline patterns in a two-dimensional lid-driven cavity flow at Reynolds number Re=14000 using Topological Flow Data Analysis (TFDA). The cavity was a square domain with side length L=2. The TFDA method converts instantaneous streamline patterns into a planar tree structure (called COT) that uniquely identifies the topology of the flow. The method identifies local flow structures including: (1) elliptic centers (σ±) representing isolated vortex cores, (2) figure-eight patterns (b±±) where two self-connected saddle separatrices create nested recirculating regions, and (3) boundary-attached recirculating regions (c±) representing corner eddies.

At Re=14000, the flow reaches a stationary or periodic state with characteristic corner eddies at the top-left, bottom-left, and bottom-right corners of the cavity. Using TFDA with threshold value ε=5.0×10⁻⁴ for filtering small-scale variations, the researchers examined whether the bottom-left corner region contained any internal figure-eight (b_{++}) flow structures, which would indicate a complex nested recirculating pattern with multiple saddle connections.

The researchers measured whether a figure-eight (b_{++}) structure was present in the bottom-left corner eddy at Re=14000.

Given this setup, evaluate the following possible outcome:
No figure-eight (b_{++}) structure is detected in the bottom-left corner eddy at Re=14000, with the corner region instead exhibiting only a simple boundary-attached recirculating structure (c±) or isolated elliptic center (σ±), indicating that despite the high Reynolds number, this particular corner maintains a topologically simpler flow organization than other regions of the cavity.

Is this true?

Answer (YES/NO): NO